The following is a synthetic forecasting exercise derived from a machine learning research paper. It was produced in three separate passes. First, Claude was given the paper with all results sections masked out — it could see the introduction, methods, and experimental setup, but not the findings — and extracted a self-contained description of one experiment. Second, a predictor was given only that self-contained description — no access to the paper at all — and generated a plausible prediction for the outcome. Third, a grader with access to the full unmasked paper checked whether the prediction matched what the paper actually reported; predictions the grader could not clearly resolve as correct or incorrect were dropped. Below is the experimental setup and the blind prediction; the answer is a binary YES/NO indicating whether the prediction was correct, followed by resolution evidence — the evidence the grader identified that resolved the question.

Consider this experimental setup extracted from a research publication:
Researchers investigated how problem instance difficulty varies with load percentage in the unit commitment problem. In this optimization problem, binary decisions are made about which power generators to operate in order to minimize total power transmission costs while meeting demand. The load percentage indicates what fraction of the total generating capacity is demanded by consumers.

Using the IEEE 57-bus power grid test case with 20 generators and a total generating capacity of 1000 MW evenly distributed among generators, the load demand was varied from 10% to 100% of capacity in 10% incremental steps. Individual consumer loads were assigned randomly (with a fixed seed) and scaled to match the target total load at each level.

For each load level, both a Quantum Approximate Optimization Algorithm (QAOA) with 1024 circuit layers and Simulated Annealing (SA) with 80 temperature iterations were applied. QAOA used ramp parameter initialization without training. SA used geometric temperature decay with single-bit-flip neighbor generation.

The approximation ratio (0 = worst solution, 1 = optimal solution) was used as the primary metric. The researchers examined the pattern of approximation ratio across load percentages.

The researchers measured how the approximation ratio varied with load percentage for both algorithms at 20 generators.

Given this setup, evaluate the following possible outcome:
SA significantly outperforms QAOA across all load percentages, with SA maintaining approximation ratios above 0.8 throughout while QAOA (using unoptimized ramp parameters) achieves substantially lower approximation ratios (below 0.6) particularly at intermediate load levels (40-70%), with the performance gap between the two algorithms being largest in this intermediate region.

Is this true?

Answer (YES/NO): NO